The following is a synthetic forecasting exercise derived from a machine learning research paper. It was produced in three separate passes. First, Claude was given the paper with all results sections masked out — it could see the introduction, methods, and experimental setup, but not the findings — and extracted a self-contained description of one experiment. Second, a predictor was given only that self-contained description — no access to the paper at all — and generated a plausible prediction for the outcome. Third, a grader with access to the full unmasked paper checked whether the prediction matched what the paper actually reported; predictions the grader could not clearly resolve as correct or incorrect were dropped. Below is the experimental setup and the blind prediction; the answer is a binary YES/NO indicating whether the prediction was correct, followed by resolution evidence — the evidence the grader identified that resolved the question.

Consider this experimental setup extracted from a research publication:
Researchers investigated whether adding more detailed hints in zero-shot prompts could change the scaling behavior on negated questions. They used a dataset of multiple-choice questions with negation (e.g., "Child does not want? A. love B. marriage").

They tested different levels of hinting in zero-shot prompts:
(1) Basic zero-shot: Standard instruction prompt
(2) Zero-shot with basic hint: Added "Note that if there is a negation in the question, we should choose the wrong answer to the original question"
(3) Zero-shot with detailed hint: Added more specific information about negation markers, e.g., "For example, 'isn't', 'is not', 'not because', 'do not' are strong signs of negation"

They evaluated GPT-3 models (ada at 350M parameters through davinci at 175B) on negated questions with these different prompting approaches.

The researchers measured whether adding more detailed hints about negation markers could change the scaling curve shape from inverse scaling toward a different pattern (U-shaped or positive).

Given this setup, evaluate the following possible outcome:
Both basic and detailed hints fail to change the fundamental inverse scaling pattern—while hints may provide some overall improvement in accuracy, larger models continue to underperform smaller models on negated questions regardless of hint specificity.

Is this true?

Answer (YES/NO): NO